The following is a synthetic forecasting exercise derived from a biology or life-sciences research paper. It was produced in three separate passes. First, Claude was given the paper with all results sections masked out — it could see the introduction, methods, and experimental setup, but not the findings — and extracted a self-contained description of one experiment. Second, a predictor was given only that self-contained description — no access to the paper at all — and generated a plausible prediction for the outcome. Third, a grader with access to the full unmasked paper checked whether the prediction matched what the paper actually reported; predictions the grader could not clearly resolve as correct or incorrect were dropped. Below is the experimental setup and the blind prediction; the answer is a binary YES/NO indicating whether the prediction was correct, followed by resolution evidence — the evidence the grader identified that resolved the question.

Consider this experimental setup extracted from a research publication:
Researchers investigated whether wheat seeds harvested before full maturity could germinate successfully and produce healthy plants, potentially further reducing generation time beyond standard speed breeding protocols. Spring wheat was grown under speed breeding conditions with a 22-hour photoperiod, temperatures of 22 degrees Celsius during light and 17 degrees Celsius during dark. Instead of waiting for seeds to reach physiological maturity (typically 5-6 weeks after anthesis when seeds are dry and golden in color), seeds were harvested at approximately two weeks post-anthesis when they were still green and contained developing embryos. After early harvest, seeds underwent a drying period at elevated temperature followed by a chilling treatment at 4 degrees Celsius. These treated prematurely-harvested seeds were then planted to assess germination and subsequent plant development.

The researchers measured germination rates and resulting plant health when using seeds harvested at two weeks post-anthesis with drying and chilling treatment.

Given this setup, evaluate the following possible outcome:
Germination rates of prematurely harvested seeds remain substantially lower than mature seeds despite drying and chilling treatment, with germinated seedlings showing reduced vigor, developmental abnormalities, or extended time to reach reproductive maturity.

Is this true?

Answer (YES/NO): NO